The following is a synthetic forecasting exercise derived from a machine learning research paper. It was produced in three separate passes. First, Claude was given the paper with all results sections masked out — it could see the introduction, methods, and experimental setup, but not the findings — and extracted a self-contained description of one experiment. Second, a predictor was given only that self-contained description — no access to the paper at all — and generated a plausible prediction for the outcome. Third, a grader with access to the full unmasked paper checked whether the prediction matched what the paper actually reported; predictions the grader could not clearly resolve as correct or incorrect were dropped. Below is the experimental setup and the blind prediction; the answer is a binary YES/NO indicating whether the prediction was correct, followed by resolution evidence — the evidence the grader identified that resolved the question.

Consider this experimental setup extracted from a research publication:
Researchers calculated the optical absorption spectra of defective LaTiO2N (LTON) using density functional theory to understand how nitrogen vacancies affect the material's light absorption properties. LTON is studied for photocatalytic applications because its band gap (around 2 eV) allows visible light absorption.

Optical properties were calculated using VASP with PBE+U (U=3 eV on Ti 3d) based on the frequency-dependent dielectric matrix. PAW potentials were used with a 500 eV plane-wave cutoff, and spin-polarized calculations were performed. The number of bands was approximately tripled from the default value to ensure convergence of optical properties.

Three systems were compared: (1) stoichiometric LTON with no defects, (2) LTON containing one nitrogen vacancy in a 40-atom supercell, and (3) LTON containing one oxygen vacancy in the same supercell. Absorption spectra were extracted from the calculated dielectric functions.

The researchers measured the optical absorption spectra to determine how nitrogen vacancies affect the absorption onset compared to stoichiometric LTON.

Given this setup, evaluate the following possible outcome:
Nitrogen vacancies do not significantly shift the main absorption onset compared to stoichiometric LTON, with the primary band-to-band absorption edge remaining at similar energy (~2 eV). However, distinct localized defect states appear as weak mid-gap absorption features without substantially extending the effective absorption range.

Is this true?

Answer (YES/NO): NO